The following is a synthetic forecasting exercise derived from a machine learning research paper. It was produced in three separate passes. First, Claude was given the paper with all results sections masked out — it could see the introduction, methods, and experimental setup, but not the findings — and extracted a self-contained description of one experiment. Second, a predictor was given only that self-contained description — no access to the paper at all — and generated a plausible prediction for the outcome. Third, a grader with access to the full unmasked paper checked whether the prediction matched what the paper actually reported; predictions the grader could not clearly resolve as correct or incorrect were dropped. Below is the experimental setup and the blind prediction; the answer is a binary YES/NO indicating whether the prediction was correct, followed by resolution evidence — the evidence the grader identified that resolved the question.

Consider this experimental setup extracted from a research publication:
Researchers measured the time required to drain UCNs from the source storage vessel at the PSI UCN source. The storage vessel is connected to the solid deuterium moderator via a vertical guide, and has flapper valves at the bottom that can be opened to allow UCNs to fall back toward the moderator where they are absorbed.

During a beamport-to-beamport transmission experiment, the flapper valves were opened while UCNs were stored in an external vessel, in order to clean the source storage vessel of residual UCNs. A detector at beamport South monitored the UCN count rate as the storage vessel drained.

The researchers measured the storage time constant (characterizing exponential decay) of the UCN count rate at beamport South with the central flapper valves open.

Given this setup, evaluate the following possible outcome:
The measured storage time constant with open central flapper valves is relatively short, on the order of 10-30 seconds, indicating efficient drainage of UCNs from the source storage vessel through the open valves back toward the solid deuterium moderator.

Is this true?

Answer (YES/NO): NO